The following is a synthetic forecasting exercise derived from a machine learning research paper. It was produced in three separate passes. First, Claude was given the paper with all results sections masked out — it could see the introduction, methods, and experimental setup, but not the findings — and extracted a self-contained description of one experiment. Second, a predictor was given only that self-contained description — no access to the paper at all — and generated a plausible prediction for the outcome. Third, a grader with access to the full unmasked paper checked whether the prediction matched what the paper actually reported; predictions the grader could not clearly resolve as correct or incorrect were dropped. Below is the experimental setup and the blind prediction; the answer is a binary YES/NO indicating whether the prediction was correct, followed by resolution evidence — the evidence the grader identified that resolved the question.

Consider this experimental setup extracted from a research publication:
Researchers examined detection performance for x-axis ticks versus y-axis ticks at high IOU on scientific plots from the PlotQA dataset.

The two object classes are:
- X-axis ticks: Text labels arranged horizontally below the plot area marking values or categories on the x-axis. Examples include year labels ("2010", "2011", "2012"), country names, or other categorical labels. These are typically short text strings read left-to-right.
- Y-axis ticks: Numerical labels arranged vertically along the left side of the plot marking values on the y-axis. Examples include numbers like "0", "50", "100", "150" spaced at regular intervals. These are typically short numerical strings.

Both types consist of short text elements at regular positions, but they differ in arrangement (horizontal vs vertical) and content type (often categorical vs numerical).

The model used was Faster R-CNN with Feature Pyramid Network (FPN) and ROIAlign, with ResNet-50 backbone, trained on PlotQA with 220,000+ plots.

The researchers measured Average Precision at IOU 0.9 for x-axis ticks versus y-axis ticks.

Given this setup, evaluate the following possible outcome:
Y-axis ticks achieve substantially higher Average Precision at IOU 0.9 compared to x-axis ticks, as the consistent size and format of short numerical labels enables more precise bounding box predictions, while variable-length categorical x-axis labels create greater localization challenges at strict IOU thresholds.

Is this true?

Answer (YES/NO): NO